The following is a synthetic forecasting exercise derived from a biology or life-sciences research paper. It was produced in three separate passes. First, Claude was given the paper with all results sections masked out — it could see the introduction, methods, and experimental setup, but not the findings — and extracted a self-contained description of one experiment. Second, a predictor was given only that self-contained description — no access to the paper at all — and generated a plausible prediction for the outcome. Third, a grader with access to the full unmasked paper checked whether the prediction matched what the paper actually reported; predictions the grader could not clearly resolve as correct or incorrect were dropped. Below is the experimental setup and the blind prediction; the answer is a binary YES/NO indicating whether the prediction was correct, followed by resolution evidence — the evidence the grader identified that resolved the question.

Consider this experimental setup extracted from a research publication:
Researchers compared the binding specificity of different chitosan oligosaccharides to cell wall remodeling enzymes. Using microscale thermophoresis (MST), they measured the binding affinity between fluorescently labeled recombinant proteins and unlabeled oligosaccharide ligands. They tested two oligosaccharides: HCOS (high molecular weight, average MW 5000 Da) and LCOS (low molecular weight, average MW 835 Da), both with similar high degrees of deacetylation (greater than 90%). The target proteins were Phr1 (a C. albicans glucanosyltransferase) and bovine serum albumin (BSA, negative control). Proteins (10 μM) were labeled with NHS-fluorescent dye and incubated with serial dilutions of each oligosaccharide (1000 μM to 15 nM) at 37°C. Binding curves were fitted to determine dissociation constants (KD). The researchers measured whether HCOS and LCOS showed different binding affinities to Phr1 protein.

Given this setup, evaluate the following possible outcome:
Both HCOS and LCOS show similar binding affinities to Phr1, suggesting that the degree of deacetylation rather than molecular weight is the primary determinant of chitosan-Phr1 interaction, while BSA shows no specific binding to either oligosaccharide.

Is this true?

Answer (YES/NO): NO